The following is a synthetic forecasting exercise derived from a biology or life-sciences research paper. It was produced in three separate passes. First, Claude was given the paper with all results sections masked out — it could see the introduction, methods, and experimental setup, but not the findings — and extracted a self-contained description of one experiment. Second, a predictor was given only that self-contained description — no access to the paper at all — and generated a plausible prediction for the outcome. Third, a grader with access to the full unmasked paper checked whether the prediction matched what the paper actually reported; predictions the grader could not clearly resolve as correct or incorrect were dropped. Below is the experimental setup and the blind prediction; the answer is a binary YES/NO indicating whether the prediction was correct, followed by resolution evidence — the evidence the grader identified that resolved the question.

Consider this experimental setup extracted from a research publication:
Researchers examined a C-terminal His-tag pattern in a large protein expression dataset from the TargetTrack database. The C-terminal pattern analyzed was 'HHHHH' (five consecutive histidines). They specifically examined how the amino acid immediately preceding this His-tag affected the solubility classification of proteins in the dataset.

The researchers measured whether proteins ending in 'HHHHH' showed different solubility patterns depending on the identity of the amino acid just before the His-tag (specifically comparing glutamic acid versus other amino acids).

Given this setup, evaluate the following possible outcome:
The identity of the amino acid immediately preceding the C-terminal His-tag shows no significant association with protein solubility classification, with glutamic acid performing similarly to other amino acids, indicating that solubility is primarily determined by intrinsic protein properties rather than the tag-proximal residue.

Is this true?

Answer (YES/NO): NO